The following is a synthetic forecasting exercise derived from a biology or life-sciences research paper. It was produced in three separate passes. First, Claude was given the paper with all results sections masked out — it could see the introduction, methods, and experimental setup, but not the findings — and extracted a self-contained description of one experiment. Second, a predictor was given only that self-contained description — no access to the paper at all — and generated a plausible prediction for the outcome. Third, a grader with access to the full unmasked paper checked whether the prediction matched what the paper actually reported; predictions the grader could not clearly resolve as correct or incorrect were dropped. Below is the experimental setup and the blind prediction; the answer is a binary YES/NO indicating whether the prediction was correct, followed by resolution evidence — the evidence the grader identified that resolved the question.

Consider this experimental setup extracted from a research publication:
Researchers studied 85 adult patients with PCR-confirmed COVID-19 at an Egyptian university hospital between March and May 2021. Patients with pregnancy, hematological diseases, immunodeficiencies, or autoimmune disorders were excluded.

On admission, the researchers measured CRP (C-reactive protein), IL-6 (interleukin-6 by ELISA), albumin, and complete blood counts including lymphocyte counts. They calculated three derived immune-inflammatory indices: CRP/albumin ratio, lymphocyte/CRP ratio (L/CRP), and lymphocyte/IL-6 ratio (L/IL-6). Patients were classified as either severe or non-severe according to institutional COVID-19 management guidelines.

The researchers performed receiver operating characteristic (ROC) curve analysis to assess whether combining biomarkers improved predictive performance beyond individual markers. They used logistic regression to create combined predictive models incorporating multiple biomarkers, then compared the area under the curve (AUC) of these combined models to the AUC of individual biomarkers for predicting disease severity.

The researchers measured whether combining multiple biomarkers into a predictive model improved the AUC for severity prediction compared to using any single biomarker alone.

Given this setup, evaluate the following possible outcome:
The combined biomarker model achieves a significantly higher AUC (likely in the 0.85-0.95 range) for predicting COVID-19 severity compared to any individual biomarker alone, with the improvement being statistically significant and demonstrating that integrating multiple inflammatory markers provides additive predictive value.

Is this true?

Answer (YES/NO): NO